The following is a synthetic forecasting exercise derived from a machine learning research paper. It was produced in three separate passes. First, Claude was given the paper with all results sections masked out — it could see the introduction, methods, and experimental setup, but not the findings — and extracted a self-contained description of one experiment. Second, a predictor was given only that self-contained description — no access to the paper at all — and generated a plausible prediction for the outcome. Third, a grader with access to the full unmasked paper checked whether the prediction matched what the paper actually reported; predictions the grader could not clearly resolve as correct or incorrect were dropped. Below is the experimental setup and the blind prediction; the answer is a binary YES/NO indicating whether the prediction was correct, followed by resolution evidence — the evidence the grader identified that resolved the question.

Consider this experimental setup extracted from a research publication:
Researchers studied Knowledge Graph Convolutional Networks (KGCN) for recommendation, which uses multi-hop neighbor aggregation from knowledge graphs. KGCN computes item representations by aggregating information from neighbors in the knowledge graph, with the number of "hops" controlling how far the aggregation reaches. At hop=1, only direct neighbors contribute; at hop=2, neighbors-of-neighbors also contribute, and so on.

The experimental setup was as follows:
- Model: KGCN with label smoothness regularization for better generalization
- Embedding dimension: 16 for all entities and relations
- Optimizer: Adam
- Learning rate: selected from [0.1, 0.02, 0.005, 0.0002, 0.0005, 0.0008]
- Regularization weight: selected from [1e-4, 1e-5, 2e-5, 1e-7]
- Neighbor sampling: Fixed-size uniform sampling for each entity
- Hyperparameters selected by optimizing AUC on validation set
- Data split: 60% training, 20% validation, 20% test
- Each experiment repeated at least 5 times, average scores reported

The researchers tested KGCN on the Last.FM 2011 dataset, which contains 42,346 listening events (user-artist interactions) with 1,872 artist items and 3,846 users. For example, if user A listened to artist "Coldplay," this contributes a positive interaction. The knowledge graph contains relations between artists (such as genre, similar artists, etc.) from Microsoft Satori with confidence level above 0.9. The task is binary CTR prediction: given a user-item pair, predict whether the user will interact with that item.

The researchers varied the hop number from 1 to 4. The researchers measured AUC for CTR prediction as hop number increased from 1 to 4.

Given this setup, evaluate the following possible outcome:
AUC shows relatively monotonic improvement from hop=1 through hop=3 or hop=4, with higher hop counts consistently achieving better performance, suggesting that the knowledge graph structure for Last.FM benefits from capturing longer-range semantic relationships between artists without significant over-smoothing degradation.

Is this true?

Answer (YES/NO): NO